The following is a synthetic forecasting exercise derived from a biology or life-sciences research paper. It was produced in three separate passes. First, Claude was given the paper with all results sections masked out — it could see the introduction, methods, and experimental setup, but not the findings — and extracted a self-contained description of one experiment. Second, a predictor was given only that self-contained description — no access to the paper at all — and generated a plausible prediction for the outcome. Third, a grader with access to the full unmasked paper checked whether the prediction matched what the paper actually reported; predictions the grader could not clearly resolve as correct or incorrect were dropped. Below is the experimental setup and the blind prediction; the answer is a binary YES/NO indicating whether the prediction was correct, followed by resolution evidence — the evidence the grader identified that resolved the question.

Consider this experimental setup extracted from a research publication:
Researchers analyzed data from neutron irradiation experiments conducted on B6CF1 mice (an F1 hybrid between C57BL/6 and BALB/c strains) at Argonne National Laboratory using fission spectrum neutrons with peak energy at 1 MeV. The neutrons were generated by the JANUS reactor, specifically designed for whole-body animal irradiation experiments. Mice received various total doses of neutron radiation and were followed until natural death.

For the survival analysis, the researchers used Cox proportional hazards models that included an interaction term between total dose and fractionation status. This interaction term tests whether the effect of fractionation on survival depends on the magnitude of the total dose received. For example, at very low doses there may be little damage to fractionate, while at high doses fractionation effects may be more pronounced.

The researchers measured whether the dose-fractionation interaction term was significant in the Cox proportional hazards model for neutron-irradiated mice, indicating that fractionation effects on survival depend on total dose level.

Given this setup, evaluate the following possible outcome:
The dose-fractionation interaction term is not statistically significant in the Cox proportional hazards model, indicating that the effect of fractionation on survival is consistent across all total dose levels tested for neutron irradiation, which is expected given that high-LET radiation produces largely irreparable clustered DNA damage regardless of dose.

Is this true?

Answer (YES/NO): NO